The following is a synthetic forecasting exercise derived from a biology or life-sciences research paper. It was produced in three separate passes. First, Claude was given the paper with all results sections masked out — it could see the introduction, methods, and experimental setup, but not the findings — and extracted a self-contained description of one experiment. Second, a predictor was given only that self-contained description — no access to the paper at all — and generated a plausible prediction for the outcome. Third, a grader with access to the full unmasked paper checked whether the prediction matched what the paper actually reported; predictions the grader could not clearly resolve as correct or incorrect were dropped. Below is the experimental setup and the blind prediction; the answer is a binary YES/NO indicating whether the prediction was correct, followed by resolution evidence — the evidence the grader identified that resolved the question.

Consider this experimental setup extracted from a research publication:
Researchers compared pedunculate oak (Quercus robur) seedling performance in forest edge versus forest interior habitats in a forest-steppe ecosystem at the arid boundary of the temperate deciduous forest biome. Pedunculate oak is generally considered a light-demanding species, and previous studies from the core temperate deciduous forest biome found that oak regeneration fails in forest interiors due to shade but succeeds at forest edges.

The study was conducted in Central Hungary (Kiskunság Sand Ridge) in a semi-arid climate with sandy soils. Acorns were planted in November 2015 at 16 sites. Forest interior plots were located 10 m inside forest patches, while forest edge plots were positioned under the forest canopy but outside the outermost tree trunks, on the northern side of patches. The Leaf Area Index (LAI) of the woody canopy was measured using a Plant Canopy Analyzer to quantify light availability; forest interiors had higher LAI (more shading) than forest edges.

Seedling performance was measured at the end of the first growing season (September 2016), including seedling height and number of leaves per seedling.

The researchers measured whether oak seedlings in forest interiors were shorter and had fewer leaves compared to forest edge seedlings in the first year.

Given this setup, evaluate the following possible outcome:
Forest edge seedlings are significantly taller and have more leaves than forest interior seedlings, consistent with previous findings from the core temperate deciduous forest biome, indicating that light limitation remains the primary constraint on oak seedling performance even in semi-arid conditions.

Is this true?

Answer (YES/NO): NO